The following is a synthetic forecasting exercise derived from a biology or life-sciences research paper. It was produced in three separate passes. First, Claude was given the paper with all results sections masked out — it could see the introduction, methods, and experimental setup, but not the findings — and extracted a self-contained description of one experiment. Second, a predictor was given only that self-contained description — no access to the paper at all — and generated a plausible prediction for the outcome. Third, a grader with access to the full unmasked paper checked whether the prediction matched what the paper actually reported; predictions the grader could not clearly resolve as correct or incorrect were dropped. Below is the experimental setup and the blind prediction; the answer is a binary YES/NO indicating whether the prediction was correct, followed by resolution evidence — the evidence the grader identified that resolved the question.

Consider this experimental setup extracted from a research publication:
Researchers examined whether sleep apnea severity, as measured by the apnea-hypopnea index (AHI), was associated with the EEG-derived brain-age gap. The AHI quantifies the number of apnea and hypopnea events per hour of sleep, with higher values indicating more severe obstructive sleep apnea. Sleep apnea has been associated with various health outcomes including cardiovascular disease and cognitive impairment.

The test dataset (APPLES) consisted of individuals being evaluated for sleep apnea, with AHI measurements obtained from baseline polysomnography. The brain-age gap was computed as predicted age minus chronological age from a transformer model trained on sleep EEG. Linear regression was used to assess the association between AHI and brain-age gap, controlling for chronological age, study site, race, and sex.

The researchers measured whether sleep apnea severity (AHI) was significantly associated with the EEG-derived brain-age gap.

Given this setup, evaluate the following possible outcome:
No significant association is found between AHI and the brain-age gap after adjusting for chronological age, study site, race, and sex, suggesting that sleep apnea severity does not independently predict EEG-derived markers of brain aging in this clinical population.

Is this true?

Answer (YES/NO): YES